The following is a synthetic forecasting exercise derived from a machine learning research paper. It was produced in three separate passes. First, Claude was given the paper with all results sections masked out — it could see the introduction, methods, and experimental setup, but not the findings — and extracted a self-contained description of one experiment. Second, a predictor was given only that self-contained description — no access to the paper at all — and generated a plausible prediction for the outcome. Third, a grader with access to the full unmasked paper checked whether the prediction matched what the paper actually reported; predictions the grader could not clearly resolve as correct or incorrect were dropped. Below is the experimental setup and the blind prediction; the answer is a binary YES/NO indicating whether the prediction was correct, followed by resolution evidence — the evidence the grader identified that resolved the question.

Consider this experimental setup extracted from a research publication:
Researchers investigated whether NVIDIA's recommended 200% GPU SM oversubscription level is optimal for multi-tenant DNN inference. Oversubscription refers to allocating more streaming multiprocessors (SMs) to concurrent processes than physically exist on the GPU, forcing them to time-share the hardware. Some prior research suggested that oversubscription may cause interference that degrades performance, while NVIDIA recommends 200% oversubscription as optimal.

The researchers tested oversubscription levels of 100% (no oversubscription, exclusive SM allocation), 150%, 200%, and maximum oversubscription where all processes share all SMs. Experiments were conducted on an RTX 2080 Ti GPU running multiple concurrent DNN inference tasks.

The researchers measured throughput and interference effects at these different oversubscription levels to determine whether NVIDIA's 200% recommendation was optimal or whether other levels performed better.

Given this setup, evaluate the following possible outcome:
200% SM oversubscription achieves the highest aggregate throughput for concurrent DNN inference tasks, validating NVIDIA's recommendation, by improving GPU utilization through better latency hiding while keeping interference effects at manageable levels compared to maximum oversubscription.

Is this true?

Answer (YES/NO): NO